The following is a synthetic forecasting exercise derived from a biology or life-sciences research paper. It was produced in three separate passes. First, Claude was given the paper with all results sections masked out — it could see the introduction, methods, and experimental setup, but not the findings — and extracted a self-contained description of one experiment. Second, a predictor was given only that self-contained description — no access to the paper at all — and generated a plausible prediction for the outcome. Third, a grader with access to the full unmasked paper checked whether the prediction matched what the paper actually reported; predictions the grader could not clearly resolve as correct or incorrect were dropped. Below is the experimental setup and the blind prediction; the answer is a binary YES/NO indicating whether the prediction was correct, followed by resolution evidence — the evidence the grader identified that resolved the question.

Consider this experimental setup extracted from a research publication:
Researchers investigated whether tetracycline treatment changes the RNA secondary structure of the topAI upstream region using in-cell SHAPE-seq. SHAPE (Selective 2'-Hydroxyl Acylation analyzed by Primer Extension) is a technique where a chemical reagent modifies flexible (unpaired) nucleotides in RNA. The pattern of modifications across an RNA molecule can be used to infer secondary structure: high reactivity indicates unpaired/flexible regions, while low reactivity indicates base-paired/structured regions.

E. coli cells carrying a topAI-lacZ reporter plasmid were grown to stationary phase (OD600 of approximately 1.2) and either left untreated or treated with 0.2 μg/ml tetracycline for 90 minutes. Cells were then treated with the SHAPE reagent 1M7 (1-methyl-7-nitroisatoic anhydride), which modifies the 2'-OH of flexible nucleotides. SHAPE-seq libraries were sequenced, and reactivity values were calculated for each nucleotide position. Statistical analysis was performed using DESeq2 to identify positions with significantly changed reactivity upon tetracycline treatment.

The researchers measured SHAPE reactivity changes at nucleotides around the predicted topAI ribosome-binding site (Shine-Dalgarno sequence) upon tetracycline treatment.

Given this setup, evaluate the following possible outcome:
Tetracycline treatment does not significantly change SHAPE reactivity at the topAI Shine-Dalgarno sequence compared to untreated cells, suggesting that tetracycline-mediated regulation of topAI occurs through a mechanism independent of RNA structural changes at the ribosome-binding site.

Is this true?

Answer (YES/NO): NO